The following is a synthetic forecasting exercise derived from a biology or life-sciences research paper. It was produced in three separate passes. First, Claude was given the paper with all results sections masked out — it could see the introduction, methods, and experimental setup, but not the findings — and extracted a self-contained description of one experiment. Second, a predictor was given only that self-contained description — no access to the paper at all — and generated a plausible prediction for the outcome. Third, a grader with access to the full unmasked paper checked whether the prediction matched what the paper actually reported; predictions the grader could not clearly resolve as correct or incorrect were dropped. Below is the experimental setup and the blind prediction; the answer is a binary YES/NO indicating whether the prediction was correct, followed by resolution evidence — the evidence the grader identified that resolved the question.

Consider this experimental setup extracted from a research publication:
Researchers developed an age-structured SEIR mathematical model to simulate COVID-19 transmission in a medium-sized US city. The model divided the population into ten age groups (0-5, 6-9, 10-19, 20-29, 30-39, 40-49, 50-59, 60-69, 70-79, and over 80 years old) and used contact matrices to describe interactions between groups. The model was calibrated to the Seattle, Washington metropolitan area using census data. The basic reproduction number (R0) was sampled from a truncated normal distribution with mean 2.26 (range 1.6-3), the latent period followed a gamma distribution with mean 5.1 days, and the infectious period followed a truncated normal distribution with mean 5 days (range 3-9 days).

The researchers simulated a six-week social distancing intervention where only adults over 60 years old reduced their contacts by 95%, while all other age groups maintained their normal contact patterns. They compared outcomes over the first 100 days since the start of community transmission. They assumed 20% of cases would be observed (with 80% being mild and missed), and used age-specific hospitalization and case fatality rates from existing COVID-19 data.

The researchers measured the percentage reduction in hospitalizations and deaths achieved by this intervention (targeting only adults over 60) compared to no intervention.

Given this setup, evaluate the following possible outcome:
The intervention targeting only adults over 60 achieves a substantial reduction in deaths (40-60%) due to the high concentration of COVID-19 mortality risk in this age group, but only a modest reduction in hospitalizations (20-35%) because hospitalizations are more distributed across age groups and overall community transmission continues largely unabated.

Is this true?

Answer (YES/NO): NO